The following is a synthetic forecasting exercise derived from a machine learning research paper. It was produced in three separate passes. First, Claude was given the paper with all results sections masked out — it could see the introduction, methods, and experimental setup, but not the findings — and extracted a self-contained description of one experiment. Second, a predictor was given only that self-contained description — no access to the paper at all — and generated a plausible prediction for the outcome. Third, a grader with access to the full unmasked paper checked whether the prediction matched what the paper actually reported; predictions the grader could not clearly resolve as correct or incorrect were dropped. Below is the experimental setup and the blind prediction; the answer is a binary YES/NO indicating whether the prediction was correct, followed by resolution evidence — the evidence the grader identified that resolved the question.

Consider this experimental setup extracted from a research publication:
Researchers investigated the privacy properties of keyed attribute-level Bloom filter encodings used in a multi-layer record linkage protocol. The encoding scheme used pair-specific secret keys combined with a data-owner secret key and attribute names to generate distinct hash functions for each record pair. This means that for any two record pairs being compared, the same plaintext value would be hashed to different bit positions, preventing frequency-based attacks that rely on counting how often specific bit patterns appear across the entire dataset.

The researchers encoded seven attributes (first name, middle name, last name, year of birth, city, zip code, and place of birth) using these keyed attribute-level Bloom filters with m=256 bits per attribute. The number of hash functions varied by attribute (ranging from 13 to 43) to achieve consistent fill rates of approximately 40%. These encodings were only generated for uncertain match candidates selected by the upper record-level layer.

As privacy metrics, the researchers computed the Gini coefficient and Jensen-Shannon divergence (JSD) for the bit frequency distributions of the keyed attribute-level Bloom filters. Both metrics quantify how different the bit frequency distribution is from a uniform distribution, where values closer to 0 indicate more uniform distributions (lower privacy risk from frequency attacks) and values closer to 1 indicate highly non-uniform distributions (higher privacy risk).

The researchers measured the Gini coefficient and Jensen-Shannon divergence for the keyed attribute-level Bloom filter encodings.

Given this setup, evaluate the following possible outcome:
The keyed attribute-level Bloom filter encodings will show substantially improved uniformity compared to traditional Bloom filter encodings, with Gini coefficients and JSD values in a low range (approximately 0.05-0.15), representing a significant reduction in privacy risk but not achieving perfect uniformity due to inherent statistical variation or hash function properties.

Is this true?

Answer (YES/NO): NO